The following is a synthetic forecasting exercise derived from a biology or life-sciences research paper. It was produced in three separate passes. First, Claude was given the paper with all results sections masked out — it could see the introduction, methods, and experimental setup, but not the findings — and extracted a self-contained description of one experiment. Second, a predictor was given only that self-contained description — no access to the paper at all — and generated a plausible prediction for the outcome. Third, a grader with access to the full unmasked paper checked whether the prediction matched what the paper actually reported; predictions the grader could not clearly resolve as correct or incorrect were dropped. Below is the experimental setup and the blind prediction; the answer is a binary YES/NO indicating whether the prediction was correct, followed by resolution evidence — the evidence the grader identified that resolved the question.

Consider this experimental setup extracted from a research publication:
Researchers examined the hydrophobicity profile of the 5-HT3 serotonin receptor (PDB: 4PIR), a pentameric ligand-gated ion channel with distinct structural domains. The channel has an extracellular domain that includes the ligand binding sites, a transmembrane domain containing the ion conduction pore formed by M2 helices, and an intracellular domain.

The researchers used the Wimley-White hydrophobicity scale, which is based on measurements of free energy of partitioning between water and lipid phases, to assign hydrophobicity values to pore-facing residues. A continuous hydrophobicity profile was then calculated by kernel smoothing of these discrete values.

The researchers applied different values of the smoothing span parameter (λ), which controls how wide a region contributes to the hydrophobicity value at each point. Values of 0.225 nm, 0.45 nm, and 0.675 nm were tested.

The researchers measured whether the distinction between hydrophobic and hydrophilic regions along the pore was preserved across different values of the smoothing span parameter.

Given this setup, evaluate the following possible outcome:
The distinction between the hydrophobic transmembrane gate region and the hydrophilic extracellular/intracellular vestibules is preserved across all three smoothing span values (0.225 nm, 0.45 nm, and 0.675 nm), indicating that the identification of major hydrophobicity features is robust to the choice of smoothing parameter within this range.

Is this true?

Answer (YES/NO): YES